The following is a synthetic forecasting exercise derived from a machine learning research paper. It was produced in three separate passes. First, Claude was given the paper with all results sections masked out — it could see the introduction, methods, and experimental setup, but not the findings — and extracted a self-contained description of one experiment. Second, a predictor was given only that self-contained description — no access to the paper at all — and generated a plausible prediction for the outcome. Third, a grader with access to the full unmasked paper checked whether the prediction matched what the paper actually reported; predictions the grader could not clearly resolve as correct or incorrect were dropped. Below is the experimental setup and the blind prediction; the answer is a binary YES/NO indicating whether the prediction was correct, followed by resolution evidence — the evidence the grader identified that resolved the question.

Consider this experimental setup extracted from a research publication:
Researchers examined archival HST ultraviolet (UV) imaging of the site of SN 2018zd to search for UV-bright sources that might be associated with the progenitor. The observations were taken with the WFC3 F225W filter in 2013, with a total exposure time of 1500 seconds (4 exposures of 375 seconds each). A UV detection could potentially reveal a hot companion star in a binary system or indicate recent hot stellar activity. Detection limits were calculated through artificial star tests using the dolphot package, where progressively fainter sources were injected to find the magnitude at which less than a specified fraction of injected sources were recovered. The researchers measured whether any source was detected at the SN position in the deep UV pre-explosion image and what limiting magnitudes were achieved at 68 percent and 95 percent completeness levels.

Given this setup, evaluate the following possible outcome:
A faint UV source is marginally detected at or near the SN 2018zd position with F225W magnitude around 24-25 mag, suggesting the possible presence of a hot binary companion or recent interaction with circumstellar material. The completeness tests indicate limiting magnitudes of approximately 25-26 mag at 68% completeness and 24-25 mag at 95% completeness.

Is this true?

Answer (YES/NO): NO